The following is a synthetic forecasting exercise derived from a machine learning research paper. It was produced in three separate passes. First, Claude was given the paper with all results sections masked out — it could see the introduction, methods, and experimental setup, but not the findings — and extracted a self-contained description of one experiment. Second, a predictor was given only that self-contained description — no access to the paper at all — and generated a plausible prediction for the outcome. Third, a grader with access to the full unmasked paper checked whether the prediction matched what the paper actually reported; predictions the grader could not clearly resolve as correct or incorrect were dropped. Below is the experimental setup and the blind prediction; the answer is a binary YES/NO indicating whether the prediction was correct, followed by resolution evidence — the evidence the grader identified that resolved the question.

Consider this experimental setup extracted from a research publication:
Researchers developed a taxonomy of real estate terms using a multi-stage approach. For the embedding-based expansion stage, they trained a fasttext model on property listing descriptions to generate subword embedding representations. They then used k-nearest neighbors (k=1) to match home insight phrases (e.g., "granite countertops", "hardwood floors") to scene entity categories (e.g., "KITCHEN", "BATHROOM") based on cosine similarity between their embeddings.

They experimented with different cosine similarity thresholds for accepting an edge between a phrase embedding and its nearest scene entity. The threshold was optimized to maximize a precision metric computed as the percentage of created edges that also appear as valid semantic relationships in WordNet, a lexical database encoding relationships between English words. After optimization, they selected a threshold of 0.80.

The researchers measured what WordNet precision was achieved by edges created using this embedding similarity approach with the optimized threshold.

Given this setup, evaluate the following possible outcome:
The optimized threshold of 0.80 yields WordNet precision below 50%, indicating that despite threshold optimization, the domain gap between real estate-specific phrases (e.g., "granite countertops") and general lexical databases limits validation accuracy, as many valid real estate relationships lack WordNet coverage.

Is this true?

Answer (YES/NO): YES